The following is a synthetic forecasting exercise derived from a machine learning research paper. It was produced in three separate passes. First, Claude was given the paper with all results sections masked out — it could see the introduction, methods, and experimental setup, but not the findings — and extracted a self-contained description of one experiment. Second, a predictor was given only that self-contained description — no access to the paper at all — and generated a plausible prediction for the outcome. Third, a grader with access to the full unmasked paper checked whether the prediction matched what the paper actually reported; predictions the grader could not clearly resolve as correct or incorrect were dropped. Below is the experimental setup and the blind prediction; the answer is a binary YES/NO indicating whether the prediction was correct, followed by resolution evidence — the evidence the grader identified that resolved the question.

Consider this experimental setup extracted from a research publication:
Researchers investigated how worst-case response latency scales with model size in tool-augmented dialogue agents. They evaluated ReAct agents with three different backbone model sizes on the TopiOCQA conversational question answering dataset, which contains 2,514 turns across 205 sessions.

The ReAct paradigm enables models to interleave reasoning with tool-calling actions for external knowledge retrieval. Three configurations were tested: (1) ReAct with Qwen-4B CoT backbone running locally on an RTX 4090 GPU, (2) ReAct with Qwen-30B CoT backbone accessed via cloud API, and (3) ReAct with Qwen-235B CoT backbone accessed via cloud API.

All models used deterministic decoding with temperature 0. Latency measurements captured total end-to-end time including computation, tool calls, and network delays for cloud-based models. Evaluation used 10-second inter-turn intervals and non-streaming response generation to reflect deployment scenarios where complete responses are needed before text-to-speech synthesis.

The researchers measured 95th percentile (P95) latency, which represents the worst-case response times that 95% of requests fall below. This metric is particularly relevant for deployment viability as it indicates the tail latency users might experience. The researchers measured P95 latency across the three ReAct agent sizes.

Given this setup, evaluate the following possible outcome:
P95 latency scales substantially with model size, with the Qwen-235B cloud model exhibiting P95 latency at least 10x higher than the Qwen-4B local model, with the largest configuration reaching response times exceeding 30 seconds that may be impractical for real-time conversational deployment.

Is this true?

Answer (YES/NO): NO